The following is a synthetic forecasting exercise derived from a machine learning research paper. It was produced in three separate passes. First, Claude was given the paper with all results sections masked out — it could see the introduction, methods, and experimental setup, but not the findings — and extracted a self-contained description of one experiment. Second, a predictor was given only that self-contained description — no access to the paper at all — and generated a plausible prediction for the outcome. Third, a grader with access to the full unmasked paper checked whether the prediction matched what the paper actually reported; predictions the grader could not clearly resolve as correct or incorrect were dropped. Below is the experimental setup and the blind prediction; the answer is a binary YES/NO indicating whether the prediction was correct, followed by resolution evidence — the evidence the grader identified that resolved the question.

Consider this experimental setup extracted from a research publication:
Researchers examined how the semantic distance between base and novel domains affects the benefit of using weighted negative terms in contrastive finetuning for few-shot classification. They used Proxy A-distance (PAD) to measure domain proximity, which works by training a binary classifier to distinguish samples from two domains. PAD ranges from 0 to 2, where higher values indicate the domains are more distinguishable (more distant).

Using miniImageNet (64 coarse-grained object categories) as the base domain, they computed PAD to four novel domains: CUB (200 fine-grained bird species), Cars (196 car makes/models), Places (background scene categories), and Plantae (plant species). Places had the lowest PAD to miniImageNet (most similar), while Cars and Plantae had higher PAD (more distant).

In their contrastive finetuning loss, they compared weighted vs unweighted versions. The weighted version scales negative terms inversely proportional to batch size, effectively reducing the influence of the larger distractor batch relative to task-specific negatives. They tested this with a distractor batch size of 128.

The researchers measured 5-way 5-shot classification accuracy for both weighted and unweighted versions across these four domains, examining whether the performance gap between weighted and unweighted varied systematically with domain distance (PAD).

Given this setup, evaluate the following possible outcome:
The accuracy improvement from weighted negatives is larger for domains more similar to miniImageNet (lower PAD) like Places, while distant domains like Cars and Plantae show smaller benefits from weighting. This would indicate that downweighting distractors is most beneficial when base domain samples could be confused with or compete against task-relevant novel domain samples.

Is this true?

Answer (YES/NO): NO